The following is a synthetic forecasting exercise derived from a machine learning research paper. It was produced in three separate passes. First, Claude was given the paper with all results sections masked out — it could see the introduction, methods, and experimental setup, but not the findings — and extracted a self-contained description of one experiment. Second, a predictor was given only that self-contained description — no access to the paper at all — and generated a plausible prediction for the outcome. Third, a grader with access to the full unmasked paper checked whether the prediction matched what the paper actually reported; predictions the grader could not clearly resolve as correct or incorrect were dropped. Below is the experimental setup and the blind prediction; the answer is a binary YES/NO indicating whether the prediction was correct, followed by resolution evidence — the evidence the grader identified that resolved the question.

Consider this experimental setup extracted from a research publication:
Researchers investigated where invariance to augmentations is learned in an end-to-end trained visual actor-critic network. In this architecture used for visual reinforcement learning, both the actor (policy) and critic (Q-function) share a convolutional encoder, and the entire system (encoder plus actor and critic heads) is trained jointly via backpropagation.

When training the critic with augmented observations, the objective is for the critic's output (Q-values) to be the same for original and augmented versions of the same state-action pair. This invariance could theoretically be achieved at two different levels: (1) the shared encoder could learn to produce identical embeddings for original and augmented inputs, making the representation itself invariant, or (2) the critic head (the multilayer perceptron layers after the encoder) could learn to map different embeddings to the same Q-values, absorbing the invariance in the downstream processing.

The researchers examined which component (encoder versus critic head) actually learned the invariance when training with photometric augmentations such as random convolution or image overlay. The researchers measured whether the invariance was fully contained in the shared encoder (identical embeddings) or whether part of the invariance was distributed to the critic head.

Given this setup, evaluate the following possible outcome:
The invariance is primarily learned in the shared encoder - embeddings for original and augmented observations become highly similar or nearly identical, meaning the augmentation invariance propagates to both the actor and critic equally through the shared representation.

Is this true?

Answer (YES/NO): NO